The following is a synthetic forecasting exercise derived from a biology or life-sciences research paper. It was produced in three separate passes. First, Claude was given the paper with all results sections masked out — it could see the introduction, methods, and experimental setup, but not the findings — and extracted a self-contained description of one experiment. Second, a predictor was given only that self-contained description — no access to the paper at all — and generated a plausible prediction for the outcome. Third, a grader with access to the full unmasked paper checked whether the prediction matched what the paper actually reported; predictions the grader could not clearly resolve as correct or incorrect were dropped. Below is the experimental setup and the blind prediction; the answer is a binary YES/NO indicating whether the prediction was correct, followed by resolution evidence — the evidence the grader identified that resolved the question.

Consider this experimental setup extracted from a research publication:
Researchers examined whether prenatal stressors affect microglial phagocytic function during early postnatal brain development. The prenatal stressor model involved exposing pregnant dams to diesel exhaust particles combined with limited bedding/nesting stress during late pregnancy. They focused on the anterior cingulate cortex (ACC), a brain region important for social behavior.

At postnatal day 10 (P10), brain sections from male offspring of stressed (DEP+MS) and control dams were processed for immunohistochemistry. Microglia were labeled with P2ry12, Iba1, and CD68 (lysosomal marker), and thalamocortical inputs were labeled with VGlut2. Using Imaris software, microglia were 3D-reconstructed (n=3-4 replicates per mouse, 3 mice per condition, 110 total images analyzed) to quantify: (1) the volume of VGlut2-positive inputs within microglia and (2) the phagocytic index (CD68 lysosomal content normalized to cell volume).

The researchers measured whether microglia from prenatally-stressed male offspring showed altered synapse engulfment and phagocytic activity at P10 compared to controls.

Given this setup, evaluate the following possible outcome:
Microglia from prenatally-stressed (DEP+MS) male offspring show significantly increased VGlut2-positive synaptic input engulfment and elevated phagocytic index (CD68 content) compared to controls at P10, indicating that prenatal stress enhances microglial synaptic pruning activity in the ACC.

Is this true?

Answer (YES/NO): NO